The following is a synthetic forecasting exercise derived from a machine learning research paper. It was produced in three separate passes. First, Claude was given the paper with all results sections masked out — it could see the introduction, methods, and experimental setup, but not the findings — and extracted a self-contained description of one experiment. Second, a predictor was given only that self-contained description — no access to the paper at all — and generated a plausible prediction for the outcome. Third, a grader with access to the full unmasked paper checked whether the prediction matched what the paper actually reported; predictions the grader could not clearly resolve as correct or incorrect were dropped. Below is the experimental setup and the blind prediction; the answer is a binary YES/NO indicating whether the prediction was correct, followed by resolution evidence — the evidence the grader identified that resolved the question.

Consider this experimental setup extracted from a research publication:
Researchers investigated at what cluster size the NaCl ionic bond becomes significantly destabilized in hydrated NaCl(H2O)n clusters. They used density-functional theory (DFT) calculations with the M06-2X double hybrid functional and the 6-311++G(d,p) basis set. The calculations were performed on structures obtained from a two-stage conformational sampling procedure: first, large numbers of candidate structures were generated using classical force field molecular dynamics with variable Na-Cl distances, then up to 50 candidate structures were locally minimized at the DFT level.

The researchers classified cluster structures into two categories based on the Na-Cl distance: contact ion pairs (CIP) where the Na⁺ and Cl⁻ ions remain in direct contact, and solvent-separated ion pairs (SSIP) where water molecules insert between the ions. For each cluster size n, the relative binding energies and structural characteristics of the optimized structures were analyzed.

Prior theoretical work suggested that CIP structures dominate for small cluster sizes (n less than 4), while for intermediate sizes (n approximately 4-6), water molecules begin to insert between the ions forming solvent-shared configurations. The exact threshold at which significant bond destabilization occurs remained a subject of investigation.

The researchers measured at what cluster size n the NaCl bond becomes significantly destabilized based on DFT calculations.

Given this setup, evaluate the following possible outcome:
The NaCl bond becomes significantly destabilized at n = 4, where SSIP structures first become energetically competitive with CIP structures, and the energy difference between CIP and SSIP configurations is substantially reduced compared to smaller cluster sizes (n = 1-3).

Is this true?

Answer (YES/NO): NO